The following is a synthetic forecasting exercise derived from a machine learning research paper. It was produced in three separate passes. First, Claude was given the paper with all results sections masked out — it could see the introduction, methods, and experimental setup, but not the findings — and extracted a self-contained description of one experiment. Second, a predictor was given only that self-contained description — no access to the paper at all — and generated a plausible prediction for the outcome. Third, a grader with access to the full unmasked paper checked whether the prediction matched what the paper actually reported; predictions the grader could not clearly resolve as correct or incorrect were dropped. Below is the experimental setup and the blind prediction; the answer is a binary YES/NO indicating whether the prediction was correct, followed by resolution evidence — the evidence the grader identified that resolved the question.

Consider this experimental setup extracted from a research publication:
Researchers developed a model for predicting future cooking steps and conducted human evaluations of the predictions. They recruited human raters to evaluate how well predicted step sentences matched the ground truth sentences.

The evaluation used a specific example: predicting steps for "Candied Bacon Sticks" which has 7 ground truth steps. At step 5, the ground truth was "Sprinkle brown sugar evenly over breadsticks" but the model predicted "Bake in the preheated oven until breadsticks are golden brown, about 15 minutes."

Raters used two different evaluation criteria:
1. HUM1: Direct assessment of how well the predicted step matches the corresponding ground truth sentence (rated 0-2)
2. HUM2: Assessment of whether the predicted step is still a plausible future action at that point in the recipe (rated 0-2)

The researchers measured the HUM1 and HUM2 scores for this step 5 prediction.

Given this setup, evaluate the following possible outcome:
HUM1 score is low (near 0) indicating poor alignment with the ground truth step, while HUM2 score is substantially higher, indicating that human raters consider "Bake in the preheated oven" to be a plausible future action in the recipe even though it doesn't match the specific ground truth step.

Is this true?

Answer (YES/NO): YES